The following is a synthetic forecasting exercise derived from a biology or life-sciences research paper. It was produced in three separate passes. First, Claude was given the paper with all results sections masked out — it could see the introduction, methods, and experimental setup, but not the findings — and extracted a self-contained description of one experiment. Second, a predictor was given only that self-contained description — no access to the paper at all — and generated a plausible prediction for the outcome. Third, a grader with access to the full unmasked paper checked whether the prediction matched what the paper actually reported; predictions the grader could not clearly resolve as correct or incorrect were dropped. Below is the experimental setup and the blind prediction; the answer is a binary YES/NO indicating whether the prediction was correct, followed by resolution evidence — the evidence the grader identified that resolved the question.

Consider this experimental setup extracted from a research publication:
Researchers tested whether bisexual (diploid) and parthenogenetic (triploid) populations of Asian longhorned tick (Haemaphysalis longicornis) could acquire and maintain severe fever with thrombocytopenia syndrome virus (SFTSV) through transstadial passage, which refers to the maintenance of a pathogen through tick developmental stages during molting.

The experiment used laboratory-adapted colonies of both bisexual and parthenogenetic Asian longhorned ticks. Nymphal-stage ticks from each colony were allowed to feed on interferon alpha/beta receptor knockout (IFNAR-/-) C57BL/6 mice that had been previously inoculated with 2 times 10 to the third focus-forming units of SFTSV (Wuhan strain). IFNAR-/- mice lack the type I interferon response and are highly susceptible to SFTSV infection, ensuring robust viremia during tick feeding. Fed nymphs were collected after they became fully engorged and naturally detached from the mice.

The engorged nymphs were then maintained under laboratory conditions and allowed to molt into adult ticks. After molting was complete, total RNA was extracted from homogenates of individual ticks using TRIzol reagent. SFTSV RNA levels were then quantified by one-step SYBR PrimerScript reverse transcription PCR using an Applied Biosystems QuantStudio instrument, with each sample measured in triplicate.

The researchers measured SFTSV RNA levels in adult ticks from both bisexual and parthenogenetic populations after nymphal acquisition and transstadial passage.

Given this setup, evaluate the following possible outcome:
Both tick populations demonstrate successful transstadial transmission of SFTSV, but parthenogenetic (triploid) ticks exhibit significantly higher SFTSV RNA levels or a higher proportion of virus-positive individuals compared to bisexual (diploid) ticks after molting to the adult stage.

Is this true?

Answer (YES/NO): NO